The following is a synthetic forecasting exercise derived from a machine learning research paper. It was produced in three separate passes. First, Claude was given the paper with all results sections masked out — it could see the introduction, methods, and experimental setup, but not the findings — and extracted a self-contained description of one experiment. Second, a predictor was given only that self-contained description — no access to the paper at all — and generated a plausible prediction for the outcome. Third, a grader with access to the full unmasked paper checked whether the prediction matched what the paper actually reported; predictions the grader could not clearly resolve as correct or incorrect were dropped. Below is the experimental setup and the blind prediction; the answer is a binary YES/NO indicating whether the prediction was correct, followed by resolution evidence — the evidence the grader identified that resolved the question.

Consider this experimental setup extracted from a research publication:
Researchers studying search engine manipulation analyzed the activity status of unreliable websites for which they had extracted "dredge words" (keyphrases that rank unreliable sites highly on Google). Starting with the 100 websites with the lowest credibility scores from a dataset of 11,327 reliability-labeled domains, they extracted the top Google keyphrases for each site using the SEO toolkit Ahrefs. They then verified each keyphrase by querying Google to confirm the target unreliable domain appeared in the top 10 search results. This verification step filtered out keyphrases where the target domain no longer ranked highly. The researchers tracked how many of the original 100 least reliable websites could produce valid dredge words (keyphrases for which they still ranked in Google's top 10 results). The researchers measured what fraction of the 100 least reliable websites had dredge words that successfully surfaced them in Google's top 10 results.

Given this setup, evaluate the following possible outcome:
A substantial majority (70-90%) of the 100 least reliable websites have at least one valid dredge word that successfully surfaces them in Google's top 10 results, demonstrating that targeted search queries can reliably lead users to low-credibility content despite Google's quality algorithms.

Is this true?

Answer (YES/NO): NO